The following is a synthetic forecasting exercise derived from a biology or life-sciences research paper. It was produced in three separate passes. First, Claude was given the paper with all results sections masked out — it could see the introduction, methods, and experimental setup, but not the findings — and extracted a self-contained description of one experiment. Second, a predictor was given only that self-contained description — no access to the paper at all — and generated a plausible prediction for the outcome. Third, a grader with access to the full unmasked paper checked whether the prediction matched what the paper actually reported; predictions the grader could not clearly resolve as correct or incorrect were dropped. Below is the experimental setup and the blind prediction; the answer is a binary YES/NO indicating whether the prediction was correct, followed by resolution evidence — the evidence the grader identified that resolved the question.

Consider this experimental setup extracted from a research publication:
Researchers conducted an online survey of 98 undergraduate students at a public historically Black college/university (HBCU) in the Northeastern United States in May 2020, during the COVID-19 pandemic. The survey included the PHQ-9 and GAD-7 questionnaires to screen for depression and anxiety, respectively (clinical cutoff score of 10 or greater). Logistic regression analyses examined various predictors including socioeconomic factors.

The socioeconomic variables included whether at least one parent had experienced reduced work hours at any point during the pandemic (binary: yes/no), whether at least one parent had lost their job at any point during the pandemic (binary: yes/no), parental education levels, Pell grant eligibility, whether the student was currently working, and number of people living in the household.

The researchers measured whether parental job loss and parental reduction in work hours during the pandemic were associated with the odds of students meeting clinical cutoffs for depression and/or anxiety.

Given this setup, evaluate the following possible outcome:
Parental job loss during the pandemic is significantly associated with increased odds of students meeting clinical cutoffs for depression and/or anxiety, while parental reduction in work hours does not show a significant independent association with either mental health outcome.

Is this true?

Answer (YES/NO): NO